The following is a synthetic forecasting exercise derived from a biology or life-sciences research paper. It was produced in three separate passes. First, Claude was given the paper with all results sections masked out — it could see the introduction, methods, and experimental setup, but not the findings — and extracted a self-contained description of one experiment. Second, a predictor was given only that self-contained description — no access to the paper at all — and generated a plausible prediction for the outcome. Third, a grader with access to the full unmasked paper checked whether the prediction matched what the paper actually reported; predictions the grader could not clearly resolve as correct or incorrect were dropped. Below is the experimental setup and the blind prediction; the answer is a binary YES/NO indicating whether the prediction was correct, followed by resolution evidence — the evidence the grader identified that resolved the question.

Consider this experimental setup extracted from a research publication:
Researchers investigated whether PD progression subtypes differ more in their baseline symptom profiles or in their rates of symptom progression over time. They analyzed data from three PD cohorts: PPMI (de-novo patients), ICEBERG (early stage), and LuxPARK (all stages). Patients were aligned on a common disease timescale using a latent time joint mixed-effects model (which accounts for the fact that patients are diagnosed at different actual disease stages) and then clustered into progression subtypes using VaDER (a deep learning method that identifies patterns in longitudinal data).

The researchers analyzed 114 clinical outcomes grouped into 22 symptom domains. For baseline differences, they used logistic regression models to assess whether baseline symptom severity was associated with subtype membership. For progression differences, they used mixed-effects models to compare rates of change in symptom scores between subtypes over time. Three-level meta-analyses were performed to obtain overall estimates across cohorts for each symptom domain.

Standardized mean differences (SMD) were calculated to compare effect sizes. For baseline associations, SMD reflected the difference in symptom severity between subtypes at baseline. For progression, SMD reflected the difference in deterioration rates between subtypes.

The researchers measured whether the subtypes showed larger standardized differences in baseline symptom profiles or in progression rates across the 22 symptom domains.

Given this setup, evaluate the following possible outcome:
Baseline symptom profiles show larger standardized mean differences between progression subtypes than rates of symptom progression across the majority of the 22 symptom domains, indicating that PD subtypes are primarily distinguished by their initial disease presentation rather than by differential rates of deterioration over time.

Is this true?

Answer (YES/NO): NO